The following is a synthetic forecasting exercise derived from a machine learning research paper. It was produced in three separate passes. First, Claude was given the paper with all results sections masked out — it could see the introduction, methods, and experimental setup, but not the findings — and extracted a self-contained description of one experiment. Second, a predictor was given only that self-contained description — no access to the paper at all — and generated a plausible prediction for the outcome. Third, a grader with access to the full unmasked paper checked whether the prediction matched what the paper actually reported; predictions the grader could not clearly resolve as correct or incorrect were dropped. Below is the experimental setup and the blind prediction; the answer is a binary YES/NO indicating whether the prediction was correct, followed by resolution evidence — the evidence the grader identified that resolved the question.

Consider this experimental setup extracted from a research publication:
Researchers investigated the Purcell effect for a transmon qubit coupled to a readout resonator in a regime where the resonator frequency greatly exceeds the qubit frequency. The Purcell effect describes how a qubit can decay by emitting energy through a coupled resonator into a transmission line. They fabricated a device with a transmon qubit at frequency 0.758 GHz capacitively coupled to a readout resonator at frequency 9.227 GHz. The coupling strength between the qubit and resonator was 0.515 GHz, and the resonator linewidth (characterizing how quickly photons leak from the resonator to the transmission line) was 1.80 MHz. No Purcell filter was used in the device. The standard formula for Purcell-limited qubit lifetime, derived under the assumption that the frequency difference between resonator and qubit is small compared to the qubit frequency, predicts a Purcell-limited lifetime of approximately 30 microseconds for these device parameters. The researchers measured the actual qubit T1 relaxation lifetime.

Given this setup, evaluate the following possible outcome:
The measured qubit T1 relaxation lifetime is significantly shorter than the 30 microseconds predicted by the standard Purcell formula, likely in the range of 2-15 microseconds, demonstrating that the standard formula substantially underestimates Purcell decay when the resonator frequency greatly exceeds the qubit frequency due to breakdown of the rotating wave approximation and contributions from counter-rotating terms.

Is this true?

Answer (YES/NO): NO